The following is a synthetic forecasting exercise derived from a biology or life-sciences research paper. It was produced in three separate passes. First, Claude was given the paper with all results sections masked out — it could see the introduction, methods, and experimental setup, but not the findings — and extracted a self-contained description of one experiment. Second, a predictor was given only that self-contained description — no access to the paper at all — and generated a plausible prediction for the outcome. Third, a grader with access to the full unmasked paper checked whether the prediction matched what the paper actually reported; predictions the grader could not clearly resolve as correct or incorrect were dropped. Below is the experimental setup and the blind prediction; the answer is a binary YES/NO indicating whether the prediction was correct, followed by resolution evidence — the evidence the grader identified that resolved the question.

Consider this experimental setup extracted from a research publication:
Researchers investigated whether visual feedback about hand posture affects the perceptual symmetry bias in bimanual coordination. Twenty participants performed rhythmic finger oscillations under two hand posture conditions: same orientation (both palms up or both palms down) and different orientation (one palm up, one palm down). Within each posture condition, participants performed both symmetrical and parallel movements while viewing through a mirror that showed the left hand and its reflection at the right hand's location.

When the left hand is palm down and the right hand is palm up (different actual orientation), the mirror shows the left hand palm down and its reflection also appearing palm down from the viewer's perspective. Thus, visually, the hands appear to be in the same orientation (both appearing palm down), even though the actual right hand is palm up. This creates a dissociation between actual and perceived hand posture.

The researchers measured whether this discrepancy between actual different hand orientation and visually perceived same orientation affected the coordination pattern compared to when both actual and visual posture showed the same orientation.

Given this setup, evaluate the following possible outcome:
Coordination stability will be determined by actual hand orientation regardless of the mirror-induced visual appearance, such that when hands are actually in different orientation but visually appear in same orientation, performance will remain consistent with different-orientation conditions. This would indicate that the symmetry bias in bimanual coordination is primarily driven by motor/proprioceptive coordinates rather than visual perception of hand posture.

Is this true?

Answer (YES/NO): YES